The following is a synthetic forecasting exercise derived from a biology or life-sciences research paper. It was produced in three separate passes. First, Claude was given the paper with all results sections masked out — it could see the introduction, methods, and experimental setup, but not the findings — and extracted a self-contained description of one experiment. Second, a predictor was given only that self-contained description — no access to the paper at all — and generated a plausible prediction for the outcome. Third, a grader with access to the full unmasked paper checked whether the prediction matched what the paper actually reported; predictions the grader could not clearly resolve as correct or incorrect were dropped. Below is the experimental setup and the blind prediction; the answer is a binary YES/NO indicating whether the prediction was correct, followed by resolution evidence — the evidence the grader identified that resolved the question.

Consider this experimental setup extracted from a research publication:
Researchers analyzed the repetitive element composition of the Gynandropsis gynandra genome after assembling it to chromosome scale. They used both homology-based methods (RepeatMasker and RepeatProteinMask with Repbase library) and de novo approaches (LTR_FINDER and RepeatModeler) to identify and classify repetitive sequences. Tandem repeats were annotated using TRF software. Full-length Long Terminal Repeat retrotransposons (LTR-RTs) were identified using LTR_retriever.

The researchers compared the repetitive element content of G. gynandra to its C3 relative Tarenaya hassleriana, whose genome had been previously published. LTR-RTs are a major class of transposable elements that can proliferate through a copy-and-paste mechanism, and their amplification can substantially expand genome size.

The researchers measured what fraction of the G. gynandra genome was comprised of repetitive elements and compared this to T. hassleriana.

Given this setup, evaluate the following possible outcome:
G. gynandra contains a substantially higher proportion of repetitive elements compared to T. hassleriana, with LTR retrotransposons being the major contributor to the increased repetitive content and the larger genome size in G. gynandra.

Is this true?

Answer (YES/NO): YES